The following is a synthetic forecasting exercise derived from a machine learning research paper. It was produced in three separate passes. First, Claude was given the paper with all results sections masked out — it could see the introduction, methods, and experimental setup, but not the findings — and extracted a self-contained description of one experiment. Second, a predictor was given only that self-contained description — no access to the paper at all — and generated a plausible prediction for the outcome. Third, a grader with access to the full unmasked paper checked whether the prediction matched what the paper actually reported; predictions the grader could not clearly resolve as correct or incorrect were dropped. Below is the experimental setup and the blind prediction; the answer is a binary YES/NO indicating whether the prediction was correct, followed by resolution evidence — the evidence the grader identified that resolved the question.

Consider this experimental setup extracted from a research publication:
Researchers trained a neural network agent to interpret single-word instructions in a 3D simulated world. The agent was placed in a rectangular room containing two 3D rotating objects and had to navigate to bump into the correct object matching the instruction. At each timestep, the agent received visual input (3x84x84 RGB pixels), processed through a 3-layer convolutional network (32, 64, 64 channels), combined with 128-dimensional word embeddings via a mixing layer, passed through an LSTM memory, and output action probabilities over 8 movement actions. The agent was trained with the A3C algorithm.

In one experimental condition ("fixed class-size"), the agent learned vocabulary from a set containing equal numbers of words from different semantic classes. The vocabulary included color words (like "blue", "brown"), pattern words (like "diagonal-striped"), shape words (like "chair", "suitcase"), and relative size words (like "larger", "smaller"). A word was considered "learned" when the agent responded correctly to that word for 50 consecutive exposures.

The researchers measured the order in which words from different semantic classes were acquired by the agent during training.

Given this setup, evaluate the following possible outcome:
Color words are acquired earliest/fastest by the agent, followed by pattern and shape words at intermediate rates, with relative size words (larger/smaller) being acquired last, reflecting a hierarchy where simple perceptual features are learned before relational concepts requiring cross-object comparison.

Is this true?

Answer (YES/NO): NO